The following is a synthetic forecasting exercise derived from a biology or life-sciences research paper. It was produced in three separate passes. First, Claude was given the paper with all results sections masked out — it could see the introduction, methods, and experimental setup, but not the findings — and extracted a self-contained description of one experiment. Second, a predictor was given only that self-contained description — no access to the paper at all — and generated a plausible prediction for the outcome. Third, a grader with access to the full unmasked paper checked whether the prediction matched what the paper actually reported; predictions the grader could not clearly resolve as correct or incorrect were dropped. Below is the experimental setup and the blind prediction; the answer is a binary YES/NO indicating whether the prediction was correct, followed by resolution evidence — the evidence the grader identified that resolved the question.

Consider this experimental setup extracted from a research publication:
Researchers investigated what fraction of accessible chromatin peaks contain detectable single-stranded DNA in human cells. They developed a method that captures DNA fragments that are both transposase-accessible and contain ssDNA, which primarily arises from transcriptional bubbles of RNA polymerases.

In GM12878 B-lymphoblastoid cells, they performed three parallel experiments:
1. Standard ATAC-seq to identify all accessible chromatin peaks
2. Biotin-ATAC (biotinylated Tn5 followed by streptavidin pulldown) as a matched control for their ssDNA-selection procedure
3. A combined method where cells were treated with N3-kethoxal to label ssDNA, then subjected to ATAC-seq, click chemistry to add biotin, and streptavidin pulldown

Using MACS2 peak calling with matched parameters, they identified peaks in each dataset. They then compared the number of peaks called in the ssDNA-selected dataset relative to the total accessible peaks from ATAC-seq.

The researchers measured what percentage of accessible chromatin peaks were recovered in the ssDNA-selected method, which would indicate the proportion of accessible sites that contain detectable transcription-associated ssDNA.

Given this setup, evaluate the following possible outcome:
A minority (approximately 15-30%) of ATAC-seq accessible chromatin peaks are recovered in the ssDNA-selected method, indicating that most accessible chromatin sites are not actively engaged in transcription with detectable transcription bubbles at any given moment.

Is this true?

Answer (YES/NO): NO